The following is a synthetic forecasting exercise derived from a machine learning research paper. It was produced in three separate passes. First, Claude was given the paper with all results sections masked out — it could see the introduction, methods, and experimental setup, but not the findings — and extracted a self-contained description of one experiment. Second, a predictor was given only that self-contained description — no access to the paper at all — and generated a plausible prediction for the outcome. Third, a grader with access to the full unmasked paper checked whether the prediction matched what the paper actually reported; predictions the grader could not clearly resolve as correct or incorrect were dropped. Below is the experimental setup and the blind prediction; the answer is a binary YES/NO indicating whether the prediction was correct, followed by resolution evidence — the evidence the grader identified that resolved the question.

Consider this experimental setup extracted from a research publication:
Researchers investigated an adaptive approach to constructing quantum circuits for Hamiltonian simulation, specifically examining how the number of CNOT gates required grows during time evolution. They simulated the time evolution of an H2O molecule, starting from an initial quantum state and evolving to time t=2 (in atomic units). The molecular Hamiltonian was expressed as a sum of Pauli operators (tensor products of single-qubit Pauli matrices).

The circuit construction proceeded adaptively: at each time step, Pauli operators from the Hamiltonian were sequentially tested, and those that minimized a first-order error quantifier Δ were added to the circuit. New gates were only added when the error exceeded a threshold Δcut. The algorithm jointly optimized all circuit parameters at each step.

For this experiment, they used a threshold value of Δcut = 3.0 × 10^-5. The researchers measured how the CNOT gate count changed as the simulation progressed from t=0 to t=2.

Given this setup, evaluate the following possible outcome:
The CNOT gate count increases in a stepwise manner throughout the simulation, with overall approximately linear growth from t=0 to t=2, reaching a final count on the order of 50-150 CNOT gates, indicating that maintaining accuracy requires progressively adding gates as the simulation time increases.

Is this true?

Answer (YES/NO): NO